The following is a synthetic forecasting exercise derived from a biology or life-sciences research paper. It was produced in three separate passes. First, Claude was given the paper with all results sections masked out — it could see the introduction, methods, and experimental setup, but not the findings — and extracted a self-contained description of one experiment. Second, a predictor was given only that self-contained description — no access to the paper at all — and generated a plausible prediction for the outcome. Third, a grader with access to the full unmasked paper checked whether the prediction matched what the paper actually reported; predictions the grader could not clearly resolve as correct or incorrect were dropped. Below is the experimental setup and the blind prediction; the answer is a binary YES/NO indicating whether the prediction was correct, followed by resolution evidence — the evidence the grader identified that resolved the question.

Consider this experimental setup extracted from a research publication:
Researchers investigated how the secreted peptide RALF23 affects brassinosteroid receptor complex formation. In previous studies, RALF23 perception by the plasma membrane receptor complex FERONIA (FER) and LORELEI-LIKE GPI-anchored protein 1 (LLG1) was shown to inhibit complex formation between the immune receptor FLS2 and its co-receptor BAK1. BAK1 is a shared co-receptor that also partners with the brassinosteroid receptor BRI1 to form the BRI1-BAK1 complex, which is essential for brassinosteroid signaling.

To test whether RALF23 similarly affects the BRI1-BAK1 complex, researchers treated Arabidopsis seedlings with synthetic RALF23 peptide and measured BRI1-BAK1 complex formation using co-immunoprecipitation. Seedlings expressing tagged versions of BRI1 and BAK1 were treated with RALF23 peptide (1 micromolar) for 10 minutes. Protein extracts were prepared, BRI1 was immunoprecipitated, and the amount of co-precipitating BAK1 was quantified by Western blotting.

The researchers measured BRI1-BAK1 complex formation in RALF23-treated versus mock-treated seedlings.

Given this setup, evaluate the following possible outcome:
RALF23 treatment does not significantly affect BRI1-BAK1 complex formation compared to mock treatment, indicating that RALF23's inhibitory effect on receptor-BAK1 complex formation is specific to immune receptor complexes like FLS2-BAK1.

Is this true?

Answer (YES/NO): NO